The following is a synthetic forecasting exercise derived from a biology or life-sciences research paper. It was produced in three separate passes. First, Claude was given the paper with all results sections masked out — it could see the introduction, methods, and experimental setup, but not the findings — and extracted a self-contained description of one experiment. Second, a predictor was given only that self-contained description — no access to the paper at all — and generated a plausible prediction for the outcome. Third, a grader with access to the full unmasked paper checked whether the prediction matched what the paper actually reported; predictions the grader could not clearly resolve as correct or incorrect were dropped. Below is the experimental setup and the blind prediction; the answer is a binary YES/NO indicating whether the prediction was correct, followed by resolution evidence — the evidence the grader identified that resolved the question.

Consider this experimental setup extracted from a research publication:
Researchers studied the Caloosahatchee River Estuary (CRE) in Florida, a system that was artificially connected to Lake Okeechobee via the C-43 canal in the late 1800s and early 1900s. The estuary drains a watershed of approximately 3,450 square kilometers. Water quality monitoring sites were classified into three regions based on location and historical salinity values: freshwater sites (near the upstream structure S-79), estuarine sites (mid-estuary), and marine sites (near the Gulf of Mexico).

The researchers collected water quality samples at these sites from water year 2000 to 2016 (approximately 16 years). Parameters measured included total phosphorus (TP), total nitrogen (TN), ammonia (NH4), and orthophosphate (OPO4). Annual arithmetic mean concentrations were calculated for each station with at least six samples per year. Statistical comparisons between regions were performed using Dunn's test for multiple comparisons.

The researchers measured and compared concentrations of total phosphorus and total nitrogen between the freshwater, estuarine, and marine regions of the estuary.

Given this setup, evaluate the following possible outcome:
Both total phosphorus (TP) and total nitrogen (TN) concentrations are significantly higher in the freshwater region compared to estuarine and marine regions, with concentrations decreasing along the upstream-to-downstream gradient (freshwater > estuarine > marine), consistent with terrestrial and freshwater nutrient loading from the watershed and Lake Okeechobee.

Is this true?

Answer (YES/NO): YES